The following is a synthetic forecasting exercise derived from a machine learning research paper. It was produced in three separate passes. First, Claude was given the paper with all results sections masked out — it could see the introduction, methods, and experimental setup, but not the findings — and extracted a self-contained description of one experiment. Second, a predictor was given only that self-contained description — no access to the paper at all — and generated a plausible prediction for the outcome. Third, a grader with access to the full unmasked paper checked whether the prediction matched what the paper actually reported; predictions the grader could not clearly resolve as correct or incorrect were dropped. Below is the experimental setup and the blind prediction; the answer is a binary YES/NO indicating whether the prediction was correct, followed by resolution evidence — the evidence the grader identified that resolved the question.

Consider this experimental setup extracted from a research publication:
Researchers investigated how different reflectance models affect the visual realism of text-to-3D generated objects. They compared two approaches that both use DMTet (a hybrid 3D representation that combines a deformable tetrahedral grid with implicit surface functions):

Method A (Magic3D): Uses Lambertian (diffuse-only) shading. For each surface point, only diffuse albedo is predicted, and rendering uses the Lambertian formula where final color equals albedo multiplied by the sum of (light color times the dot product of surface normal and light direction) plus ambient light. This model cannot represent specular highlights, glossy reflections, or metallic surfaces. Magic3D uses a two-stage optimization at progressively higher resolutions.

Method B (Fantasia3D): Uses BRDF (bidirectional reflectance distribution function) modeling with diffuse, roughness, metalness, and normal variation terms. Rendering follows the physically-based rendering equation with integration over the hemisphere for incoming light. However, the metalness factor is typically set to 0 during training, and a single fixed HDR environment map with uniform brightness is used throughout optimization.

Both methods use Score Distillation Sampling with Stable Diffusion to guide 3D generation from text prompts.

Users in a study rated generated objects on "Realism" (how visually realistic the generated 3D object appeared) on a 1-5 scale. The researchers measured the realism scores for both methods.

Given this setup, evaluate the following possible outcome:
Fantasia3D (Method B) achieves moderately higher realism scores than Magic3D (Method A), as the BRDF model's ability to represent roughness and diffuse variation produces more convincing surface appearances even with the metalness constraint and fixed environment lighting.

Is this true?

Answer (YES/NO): YES